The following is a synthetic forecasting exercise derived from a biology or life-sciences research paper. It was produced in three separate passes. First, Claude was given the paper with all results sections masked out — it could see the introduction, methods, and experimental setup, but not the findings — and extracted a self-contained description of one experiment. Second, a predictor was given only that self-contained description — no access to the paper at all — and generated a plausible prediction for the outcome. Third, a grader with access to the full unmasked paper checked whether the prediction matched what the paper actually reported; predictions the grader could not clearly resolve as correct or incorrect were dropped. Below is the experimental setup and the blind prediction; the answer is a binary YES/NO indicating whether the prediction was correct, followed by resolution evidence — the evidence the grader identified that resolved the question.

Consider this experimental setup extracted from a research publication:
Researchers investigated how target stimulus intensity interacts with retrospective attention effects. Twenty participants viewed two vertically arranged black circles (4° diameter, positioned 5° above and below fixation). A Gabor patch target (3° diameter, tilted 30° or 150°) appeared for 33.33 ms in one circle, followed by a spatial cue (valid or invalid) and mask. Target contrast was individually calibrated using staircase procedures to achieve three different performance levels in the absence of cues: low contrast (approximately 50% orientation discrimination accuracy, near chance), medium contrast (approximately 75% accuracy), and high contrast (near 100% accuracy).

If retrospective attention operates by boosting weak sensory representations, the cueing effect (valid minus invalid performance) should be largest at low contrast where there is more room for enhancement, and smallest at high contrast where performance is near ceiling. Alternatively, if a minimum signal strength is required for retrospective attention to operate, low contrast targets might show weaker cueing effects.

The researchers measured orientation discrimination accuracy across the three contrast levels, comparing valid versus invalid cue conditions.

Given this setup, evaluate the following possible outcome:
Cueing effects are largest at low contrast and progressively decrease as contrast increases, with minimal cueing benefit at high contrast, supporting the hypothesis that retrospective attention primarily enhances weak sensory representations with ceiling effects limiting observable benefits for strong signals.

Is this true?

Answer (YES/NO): NO